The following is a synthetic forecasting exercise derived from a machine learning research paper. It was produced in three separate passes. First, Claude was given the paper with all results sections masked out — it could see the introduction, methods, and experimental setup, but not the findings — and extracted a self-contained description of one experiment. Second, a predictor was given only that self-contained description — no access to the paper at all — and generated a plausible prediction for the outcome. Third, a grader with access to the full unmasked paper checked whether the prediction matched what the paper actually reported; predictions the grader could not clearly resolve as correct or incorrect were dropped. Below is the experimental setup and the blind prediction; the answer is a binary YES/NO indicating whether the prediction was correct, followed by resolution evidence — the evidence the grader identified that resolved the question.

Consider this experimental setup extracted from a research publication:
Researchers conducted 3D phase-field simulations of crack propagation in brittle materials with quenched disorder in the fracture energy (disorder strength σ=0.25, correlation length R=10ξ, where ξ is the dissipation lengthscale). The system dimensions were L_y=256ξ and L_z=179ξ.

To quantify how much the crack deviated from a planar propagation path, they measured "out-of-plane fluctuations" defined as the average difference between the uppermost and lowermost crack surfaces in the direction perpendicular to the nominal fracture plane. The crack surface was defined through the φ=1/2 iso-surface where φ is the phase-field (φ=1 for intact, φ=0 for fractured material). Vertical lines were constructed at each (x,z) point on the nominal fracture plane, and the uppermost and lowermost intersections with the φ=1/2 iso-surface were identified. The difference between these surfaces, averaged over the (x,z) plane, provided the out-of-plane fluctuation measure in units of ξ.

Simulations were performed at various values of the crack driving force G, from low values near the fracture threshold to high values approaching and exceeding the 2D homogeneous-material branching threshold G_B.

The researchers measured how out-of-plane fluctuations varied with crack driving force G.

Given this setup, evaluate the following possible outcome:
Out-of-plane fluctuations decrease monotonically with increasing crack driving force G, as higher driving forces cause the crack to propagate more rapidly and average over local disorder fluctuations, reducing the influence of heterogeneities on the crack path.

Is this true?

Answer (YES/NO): NO